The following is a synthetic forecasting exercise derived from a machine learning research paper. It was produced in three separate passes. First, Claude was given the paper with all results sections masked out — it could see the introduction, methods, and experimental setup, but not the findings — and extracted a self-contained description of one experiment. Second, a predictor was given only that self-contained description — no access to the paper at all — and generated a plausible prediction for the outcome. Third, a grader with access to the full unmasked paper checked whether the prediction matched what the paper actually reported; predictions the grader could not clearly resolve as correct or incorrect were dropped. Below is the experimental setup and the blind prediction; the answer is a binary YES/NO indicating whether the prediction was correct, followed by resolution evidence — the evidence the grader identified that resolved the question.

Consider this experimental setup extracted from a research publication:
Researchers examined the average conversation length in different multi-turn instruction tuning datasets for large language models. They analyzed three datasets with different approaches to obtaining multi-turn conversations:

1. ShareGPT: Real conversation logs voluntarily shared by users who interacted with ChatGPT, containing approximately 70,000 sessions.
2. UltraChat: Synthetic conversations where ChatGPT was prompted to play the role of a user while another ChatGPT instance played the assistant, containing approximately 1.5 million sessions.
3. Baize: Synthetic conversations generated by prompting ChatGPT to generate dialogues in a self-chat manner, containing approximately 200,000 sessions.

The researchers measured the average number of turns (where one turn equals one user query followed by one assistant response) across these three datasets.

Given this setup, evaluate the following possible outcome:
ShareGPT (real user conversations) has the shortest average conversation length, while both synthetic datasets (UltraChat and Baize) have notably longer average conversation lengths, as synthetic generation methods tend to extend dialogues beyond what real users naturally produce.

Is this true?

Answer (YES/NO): NO